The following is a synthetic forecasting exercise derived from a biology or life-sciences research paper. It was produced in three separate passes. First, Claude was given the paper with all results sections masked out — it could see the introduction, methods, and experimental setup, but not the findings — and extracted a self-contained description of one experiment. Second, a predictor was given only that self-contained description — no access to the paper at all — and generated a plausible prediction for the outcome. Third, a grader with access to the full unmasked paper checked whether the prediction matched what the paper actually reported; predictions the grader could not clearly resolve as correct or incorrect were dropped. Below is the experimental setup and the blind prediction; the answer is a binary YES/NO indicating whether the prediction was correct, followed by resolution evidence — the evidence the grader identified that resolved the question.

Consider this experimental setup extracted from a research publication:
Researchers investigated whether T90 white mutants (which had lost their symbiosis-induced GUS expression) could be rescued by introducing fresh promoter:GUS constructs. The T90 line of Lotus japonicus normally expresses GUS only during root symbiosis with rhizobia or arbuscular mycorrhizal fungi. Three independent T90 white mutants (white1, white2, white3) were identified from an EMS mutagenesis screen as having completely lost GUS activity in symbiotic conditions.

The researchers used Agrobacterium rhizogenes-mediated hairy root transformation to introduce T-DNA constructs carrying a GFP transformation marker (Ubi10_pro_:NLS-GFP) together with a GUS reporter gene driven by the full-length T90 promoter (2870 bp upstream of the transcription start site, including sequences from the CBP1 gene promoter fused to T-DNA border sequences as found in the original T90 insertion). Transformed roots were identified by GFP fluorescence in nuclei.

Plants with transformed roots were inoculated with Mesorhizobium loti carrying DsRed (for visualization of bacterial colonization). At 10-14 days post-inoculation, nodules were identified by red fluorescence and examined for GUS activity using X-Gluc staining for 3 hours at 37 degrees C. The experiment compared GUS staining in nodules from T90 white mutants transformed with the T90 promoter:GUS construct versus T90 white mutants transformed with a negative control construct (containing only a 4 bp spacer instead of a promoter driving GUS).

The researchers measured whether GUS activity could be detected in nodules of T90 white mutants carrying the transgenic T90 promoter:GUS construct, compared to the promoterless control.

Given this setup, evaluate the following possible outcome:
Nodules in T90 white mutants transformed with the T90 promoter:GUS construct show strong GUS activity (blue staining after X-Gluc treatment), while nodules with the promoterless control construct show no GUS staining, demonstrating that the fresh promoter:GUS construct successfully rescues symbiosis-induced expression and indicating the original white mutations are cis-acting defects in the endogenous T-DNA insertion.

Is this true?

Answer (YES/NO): YES